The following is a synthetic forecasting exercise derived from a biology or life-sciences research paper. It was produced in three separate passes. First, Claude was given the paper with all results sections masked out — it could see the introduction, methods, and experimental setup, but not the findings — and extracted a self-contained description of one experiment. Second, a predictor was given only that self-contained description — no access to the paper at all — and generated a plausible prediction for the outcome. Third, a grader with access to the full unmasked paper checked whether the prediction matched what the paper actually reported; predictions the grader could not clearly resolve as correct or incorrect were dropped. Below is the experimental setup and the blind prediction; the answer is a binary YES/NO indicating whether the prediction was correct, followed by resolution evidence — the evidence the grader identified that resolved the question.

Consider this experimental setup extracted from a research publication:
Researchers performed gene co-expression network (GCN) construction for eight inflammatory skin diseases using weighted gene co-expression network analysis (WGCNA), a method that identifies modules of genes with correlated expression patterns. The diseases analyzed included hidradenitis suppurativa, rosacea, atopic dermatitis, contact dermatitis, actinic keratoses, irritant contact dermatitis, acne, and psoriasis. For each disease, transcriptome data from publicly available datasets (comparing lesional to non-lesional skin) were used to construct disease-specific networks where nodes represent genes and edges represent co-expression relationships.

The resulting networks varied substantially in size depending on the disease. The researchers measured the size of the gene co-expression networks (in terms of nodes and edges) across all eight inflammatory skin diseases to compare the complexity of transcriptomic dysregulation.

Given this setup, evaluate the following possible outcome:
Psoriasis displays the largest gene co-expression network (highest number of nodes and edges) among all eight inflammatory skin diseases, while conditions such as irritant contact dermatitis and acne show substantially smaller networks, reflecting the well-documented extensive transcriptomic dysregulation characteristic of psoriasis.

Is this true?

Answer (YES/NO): NO